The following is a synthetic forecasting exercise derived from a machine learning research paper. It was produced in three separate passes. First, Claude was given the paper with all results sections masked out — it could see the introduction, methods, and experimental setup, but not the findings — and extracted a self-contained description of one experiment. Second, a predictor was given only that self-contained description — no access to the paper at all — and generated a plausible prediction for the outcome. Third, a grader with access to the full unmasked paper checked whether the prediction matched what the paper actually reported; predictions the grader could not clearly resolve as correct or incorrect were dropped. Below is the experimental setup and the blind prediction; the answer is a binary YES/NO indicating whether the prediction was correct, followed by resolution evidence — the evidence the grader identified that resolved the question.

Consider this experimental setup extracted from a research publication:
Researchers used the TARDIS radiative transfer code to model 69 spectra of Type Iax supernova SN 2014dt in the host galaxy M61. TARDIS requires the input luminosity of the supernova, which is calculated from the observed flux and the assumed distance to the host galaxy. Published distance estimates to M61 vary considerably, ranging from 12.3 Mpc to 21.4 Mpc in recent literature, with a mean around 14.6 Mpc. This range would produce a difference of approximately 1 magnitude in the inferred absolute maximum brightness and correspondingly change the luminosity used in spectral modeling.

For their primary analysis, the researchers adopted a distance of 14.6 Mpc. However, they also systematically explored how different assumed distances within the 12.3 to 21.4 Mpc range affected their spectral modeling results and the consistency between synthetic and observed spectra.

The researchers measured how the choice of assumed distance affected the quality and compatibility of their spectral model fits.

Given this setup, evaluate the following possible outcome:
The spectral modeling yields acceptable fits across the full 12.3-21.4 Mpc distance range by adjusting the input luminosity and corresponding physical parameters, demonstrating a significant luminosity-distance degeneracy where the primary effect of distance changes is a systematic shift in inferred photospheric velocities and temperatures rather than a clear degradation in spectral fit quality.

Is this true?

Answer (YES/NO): NO